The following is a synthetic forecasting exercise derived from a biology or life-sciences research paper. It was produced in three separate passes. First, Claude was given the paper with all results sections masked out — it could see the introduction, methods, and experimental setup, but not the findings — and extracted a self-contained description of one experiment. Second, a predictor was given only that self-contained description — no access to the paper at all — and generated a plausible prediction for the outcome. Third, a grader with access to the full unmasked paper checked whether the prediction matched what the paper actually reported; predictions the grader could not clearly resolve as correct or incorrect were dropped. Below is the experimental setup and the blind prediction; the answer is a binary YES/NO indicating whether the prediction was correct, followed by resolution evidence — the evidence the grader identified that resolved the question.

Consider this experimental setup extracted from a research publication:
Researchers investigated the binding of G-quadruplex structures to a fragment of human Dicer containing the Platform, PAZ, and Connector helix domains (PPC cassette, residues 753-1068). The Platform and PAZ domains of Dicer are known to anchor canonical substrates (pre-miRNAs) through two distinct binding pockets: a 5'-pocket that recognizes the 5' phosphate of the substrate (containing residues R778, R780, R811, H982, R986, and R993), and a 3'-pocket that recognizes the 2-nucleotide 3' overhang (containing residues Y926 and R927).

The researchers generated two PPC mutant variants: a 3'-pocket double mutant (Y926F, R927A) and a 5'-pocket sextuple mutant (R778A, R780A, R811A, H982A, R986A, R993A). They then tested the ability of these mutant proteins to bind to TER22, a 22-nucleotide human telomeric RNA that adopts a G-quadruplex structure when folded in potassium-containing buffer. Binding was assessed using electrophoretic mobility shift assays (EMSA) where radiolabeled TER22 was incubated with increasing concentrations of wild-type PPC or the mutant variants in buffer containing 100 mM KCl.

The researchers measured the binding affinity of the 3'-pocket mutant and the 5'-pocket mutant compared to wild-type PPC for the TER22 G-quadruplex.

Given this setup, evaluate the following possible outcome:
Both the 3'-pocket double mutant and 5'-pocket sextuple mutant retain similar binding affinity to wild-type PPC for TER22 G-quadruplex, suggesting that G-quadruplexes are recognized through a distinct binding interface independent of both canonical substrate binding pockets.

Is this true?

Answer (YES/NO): NO